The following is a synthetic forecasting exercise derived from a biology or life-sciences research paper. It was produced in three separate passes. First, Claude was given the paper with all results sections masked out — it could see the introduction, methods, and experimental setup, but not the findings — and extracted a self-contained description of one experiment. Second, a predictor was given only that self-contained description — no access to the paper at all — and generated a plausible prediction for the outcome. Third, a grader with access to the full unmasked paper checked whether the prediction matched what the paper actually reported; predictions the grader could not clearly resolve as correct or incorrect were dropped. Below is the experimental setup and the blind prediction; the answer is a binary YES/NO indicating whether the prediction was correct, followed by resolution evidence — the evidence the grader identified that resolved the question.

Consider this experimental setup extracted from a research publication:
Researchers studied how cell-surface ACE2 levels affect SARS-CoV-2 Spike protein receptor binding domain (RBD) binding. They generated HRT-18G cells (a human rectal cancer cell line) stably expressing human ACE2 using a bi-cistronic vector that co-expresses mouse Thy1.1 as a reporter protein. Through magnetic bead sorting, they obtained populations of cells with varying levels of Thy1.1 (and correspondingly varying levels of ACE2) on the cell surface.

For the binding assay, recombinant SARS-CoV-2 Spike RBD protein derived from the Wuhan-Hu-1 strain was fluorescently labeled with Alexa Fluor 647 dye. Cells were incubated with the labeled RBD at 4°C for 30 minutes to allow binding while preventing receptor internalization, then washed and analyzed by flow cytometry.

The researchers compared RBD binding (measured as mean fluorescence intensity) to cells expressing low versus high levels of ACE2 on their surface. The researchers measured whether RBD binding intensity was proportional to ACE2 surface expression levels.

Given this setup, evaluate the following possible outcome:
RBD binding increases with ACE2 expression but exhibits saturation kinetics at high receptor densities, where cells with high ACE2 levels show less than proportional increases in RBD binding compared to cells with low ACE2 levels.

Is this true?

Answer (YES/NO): NO